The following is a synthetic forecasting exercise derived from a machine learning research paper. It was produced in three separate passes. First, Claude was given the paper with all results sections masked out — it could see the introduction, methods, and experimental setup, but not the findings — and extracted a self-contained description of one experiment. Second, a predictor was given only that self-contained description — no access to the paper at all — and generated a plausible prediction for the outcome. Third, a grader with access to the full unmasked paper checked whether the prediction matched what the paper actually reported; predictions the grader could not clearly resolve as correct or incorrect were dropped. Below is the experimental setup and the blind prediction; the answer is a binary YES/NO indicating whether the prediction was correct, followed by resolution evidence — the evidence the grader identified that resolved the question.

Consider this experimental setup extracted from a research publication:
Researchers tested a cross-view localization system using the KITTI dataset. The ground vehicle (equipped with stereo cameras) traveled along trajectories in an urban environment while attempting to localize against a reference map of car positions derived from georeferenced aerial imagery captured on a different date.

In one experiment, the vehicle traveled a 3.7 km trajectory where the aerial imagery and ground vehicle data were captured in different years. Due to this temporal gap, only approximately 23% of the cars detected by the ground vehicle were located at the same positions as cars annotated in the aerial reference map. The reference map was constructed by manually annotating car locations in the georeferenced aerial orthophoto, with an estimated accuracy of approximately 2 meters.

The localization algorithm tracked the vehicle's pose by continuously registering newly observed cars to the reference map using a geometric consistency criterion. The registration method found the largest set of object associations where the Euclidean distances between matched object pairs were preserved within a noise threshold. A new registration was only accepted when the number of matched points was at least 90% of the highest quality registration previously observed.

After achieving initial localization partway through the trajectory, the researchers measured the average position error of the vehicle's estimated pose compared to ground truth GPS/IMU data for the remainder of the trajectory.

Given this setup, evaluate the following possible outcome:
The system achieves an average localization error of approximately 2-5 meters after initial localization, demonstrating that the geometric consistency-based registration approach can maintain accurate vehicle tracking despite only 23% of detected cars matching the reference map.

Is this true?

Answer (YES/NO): NO